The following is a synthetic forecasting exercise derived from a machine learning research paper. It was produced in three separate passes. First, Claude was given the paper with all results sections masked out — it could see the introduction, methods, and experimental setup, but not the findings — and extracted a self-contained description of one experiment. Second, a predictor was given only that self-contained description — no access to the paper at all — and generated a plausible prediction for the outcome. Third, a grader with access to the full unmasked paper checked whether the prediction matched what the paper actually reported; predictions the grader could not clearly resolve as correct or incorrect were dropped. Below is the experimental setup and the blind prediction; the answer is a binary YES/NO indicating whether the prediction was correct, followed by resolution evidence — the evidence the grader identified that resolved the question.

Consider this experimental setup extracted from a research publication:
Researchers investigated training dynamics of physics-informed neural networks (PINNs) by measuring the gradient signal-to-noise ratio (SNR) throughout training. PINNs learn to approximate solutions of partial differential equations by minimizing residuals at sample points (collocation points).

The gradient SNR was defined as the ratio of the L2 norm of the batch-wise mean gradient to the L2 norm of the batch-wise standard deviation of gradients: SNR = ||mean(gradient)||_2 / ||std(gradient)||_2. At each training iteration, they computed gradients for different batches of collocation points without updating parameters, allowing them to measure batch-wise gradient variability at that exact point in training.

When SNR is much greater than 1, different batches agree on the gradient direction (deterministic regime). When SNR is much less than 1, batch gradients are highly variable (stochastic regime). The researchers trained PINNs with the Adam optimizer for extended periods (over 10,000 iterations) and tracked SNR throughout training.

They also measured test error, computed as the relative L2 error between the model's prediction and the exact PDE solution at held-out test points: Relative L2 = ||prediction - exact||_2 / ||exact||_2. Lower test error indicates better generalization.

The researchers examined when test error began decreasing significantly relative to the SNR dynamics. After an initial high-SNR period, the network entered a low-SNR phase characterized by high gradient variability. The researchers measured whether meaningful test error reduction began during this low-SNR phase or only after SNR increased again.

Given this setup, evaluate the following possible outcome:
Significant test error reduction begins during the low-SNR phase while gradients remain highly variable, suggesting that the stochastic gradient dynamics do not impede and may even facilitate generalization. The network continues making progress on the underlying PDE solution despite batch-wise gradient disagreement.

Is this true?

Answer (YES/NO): NO